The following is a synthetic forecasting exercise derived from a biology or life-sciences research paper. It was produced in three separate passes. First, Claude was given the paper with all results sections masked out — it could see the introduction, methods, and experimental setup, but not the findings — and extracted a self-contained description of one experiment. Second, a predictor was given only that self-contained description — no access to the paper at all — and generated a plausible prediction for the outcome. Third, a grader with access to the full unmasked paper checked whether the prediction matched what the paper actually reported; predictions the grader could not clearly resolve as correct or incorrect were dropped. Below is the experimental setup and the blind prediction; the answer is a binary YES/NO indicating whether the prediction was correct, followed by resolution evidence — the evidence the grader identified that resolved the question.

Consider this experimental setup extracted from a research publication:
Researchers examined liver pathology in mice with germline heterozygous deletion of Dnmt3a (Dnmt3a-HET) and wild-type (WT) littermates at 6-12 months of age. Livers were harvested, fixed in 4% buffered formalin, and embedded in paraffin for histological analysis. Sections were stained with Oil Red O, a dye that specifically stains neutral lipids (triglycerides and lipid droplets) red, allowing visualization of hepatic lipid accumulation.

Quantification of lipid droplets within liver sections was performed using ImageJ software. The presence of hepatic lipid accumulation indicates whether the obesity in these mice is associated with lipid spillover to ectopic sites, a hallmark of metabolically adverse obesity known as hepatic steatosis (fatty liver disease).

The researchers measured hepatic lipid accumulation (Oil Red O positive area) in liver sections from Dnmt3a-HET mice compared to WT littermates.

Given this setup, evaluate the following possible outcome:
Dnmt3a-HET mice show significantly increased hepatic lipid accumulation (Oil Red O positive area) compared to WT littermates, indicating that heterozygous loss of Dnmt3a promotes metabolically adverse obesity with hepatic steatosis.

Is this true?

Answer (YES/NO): YES